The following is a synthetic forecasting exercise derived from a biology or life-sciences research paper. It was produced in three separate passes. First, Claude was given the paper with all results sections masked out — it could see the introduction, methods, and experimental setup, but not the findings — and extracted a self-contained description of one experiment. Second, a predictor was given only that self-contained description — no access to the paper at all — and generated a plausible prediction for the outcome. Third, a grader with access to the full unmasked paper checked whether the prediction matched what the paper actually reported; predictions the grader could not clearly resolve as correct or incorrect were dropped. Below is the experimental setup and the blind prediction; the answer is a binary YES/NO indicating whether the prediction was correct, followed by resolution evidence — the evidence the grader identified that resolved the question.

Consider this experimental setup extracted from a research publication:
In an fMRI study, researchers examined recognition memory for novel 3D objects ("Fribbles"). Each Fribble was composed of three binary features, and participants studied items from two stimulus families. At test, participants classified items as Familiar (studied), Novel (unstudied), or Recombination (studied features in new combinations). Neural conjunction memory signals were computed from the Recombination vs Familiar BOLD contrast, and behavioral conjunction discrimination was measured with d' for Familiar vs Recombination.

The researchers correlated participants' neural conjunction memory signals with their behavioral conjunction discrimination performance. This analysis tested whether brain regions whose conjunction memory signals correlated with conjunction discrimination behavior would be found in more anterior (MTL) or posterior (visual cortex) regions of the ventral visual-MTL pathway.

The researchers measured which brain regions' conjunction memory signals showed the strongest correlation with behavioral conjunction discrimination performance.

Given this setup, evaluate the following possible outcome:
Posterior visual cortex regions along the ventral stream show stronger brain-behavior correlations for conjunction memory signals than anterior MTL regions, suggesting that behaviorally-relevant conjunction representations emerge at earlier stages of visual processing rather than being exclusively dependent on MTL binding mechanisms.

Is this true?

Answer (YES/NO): NO